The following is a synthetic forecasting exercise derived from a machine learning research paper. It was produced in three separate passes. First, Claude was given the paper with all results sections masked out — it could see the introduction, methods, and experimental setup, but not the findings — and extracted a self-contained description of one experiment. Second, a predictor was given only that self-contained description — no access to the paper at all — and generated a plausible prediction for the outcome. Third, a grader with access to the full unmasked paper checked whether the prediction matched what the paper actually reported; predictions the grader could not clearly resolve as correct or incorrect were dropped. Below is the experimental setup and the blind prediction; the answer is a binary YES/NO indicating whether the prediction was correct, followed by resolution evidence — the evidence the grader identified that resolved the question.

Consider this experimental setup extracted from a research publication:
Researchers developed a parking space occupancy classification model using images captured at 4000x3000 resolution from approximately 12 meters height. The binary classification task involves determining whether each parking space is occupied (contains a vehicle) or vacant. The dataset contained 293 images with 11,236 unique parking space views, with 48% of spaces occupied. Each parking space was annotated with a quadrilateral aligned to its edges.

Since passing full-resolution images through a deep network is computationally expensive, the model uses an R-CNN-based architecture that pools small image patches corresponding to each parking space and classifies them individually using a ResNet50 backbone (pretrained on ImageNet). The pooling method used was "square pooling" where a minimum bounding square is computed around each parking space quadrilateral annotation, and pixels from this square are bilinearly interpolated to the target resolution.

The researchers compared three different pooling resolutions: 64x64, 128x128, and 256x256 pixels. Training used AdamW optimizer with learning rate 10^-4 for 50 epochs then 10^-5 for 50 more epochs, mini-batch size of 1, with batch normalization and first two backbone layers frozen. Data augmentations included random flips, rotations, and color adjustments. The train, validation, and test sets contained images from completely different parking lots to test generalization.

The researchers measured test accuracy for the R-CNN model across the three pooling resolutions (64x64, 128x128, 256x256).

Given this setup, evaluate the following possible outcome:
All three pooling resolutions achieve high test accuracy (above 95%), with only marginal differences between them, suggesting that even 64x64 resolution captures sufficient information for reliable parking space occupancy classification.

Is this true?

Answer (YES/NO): YES